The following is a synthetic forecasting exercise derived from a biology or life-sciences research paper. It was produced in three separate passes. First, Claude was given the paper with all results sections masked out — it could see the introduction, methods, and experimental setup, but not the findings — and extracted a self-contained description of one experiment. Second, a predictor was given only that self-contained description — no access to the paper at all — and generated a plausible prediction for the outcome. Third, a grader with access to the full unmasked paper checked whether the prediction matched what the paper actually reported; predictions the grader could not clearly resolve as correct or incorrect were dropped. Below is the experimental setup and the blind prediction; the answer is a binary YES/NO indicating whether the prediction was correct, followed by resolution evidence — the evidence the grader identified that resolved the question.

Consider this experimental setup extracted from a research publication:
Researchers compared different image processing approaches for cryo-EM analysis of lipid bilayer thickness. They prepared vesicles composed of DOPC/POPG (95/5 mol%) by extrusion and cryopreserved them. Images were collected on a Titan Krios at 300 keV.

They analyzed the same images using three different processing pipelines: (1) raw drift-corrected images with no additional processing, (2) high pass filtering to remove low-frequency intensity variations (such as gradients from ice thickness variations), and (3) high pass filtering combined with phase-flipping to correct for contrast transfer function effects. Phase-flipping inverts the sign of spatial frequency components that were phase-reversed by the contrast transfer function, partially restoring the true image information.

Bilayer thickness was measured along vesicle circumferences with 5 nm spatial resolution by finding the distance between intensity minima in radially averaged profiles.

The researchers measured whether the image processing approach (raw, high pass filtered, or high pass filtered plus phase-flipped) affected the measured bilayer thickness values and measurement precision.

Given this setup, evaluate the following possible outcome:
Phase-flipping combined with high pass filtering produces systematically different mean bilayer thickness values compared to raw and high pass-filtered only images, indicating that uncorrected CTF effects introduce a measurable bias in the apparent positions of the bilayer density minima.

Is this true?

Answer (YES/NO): YES